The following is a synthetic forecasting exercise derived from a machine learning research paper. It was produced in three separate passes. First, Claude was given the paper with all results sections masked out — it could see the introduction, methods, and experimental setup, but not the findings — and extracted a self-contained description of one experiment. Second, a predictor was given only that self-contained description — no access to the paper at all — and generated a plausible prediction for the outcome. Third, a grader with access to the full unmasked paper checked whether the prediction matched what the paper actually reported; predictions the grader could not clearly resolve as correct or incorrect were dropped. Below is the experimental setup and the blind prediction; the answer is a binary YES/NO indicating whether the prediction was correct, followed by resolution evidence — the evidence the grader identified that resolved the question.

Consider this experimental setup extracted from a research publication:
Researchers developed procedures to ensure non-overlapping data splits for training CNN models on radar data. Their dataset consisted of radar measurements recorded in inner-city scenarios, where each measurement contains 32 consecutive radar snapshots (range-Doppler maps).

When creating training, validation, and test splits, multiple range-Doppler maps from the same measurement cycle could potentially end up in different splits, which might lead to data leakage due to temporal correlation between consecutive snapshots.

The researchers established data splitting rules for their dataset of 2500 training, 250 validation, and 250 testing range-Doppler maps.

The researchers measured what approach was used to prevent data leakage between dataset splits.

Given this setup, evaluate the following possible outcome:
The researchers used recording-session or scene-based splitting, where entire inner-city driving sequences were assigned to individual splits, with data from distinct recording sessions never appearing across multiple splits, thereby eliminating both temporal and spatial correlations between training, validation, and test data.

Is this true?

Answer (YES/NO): NO